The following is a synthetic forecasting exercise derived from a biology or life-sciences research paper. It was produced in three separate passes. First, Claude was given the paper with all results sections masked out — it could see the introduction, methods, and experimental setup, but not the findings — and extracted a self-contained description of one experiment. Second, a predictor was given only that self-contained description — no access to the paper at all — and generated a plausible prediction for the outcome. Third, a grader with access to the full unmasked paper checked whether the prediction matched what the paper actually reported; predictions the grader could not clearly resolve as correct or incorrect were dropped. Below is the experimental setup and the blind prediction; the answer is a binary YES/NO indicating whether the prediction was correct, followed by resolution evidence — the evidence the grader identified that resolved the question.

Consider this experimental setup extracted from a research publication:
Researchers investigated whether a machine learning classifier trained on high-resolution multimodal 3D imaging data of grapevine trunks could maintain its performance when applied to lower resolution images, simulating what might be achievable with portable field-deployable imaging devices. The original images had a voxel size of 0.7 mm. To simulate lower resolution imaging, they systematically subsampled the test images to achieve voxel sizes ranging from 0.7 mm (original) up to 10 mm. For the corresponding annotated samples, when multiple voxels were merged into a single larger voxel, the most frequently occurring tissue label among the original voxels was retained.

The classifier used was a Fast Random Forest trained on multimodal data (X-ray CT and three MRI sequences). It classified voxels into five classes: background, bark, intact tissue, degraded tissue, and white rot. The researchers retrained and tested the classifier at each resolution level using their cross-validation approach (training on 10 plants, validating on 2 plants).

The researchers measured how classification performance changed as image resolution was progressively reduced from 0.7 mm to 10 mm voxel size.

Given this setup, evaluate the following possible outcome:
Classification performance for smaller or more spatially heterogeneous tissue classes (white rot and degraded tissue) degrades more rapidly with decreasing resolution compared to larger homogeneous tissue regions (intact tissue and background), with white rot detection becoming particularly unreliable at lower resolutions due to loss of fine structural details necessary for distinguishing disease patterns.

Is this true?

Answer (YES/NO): NO